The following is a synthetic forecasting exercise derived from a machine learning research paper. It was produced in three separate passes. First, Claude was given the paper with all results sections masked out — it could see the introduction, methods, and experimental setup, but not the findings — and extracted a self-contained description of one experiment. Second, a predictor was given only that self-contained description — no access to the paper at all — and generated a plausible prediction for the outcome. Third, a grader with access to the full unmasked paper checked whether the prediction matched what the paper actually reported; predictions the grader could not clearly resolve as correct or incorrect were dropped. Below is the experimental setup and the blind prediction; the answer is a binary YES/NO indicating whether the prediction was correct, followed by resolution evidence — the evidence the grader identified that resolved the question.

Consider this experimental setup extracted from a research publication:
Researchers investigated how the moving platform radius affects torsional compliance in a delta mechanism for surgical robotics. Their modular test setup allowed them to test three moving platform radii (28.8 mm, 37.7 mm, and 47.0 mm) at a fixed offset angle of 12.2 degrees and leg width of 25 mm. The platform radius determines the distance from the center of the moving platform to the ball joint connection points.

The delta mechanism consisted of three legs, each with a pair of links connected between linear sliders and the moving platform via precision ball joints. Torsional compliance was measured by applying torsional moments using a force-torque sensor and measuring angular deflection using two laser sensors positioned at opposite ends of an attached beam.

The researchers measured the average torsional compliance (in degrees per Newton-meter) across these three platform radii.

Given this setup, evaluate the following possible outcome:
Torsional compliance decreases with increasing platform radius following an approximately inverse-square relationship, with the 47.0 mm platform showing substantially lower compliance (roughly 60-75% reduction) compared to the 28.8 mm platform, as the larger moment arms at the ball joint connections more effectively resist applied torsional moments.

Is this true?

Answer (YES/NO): NO